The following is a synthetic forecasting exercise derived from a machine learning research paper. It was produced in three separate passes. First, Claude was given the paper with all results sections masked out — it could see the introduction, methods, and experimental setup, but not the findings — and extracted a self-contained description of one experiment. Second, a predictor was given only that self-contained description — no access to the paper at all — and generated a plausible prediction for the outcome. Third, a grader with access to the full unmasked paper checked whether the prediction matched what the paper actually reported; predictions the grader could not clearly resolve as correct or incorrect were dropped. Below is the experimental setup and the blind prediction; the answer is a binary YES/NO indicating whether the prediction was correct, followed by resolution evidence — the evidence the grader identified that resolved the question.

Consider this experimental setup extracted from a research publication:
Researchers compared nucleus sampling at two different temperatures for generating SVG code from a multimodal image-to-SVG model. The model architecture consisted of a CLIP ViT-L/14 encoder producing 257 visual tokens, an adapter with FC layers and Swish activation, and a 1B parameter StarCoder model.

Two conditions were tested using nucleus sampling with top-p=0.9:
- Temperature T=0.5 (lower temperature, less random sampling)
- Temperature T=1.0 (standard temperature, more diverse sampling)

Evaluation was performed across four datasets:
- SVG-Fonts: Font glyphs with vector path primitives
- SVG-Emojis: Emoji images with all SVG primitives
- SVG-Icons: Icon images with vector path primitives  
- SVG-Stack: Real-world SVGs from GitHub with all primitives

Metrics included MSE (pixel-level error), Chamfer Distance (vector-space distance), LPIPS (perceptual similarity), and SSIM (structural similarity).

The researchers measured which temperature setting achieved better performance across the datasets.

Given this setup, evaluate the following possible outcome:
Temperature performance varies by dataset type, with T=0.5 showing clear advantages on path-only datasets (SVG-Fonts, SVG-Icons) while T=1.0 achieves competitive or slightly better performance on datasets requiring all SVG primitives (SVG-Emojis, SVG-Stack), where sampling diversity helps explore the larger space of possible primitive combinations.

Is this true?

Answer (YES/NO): NO